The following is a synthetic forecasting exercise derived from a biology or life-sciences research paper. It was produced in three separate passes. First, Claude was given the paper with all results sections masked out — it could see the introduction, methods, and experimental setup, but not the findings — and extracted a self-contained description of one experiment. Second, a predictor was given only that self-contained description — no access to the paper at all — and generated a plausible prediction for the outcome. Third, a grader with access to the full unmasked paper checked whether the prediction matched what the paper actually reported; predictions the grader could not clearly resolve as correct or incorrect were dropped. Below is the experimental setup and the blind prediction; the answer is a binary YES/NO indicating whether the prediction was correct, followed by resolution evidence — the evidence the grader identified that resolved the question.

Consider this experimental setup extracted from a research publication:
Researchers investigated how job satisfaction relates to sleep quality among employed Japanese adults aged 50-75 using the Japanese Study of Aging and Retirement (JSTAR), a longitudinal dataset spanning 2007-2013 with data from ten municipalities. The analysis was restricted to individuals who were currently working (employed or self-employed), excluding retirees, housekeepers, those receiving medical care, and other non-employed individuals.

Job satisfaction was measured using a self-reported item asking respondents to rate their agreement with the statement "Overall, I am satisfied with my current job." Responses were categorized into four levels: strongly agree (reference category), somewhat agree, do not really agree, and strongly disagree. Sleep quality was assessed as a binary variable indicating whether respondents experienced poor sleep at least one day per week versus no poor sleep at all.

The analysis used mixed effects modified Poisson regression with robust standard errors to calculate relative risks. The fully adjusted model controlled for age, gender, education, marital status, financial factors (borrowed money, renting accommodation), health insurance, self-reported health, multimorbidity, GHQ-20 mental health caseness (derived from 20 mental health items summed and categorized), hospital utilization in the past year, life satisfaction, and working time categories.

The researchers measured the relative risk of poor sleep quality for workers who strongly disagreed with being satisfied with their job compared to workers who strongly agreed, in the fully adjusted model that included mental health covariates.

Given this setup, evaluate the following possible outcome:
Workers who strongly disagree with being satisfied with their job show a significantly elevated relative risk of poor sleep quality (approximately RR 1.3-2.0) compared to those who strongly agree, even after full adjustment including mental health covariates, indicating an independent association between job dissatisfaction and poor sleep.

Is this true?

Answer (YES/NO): NO